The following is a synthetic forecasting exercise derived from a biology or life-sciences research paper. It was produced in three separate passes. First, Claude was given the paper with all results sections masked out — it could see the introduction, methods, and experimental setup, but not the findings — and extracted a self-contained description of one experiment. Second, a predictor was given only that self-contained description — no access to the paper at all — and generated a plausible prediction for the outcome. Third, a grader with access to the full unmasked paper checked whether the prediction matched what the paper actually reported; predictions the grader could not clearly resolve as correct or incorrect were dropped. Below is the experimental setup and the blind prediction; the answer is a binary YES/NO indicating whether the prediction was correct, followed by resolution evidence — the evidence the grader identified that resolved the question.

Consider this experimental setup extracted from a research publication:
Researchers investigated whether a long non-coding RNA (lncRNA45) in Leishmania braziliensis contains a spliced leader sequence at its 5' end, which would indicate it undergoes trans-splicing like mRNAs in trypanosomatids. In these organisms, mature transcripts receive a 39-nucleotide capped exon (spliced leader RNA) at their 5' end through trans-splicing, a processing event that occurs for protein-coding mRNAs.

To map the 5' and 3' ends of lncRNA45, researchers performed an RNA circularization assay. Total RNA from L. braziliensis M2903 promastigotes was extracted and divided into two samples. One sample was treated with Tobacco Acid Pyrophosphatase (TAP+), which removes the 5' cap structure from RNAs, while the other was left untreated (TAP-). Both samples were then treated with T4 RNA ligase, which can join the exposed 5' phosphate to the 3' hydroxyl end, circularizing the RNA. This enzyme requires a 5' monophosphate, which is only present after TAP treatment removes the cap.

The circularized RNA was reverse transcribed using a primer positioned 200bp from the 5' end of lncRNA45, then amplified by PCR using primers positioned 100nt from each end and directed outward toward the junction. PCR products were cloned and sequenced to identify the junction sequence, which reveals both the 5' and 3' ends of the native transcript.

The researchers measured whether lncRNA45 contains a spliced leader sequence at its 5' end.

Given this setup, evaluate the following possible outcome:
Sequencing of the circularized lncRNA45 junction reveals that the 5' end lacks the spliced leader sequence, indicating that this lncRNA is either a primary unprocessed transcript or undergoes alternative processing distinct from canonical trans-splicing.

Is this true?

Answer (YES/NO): YES